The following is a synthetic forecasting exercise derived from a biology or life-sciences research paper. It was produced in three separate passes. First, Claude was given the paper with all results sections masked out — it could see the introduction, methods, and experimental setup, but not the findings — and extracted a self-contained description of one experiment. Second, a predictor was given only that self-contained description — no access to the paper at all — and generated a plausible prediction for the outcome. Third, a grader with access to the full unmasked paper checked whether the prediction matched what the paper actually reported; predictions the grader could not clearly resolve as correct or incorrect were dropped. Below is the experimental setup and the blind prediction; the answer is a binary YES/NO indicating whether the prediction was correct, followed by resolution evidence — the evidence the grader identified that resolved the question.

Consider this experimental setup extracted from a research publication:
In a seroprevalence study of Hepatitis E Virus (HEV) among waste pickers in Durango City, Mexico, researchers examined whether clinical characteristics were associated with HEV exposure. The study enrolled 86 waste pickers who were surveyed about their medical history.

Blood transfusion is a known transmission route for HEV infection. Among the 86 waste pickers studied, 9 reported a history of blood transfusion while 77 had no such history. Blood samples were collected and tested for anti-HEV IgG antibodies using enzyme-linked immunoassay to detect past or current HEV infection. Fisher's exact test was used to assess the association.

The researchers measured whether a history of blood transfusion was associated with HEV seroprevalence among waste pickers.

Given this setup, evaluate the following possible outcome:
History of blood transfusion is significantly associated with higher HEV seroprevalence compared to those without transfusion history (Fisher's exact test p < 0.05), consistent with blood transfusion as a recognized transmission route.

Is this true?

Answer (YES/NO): NO